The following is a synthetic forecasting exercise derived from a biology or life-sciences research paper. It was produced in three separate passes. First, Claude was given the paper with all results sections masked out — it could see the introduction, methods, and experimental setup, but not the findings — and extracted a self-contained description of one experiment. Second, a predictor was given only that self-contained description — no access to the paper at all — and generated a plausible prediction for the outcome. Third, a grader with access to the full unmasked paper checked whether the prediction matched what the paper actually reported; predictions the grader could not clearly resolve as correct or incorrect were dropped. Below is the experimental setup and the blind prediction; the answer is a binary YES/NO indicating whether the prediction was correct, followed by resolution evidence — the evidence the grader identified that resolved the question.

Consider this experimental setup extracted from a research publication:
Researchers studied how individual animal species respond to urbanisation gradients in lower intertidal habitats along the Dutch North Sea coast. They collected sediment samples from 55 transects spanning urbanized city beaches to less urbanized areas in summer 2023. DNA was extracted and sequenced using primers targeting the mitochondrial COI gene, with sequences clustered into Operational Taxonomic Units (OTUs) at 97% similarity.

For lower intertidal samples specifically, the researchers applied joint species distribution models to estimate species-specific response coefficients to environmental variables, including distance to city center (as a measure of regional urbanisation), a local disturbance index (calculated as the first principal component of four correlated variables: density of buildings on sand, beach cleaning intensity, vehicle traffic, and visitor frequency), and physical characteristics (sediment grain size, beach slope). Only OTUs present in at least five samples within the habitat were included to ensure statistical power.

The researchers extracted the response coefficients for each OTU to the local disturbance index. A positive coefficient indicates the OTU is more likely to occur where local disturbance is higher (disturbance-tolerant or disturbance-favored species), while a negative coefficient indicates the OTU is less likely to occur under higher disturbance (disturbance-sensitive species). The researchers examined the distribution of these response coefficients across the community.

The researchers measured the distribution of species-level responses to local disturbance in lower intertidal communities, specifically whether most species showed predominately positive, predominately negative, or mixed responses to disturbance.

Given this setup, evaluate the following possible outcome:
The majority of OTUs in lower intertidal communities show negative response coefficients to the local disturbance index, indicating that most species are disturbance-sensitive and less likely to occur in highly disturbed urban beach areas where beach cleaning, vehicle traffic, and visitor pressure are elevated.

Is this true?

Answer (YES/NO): NO